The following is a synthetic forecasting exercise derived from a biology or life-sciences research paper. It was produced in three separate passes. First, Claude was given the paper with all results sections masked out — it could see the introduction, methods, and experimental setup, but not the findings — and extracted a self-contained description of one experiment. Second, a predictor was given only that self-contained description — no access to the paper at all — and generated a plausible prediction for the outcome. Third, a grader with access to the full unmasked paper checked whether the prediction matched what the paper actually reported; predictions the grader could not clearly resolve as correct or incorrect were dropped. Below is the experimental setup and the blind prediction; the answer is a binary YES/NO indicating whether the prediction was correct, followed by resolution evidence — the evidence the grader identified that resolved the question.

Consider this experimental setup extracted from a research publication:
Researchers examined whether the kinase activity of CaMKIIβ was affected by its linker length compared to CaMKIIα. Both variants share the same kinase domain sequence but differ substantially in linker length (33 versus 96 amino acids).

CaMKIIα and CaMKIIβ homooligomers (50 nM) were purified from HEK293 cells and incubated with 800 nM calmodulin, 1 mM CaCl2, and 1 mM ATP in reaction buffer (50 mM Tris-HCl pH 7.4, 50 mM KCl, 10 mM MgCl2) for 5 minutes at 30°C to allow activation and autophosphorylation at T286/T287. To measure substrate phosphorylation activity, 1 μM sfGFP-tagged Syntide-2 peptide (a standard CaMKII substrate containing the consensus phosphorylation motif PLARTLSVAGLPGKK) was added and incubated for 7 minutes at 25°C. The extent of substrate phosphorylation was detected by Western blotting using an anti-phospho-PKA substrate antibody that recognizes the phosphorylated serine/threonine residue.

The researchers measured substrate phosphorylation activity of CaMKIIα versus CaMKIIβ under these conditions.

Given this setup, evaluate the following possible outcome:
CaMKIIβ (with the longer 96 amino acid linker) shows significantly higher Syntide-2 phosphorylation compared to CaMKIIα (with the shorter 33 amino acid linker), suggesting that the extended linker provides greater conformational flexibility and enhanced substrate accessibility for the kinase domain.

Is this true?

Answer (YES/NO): NO